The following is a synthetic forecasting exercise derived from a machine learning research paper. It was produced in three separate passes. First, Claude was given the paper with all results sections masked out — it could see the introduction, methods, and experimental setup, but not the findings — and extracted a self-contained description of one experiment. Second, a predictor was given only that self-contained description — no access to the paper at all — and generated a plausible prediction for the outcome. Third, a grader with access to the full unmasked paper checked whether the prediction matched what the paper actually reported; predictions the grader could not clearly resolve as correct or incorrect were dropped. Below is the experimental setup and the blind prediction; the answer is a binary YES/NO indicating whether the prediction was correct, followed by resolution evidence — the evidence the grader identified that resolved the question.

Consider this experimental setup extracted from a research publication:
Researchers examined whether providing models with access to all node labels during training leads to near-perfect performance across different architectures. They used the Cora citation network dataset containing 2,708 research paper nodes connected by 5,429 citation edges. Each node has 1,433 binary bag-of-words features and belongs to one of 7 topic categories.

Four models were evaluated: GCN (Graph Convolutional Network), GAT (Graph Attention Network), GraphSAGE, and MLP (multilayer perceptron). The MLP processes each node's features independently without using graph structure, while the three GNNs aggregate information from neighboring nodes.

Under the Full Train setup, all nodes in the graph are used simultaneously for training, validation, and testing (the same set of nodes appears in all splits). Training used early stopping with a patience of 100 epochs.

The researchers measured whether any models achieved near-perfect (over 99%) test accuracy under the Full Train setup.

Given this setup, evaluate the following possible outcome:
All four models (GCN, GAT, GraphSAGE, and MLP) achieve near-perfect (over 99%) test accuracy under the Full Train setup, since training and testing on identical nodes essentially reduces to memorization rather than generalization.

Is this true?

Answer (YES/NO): NO